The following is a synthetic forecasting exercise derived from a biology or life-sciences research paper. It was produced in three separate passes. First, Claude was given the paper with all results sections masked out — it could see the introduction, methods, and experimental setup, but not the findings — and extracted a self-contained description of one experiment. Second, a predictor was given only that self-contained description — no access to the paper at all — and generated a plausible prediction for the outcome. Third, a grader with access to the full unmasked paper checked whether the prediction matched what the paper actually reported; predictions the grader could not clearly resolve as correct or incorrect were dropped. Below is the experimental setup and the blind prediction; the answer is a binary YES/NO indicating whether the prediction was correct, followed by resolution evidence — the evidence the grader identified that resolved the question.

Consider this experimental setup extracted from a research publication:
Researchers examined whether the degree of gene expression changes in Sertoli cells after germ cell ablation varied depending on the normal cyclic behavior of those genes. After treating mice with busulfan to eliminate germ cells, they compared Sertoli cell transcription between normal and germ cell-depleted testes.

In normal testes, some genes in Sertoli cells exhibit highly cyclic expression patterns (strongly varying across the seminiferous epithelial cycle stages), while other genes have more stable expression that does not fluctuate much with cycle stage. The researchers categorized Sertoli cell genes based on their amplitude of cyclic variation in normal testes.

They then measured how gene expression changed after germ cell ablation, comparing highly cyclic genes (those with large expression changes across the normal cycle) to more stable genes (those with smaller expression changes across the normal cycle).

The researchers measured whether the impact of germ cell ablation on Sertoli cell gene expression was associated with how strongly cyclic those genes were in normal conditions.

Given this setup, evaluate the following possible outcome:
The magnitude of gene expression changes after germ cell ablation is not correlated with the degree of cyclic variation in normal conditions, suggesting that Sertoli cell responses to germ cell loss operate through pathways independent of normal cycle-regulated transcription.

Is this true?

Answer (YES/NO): NO